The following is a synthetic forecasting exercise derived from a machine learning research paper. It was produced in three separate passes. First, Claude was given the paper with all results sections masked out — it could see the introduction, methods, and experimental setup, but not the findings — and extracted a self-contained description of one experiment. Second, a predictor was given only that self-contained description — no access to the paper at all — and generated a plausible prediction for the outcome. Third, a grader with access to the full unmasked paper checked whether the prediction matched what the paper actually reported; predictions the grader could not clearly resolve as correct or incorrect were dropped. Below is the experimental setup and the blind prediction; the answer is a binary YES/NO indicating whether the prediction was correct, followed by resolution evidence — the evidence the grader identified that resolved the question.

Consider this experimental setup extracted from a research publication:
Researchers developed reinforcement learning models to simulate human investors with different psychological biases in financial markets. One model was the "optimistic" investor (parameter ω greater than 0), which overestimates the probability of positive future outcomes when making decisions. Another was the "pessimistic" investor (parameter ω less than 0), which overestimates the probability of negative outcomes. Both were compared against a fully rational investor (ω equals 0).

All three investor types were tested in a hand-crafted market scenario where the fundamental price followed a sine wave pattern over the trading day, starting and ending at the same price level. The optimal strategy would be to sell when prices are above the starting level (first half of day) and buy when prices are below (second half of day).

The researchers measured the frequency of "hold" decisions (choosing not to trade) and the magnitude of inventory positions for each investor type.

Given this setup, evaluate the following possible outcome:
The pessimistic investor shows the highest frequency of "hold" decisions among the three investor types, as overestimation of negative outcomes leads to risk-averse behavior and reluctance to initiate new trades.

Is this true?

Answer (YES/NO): YES